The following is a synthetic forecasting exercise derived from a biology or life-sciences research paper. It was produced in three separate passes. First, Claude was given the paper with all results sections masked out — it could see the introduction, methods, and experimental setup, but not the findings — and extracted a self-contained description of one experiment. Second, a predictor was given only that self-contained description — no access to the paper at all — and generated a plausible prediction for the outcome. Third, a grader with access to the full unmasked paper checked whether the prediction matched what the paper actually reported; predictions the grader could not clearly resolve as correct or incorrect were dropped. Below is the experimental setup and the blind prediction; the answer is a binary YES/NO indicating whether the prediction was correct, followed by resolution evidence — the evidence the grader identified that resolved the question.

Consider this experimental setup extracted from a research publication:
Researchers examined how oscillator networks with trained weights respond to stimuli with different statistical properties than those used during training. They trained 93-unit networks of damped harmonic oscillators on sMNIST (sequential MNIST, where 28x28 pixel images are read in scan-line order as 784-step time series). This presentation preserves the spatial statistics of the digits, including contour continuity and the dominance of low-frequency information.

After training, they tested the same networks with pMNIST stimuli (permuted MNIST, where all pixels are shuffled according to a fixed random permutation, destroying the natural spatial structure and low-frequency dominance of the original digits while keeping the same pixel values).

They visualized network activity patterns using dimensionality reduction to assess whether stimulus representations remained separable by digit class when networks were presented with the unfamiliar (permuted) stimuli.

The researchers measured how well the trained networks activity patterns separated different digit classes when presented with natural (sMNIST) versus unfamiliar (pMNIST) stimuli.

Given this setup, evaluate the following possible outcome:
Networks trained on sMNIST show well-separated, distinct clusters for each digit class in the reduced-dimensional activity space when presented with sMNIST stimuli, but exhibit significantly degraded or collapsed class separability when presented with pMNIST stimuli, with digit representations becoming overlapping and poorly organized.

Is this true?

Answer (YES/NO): YES